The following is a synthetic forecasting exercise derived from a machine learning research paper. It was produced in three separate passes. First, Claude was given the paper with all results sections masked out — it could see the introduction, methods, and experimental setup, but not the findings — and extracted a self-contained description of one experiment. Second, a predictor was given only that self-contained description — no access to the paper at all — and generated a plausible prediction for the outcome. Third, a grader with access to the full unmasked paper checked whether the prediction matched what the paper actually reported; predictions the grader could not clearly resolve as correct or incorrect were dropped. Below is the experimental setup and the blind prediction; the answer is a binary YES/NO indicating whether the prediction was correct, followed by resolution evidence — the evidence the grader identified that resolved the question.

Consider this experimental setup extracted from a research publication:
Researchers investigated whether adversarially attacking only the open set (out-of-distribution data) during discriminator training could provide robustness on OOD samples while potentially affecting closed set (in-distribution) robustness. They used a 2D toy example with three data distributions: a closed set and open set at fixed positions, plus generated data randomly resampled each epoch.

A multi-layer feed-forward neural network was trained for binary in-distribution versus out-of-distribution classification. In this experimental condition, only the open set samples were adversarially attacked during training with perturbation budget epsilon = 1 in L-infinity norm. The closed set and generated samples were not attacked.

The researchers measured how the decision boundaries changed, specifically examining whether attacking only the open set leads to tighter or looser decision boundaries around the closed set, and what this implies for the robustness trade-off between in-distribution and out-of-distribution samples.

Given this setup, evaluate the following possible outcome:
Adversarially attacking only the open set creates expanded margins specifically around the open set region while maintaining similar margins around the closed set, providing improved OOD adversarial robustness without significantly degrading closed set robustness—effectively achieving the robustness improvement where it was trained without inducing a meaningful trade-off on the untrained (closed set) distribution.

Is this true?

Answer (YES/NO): NO